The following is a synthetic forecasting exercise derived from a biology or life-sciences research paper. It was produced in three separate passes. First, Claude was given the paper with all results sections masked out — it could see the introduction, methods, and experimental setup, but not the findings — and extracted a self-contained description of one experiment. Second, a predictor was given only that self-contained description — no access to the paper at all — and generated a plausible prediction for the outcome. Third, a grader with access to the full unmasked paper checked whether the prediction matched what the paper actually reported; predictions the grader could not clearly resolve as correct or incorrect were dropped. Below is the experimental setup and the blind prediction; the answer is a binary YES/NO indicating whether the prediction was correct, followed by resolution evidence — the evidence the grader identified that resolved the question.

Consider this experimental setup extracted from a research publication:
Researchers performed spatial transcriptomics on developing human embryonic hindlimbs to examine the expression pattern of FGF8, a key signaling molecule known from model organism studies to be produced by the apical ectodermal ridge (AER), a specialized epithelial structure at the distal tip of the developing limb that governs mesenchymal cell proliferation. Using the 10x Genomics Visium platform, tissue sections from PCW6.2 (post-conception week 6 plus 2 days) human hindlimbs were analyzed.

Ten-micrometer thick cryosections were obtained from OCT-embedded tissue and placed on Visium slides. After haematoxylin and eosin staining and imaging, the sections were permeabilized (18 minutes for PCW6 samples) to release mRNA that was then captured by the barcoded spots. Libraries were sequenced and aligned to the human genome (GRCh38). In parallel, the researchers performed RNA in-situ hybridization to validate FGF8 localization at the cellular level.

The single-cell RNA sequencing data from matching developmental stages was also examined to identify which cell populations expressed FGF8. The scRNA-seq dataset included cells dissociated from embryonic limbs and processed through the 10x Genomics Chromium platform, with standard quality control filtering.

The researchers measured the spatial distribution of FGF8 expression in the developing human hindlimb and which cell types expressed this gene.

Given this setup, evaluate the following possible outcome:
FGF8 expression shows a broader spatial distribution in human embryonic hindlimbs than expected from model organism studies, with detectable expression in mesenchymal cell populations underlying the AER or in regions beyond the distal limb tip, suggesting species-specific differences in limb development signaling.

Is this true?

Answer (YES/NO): NO